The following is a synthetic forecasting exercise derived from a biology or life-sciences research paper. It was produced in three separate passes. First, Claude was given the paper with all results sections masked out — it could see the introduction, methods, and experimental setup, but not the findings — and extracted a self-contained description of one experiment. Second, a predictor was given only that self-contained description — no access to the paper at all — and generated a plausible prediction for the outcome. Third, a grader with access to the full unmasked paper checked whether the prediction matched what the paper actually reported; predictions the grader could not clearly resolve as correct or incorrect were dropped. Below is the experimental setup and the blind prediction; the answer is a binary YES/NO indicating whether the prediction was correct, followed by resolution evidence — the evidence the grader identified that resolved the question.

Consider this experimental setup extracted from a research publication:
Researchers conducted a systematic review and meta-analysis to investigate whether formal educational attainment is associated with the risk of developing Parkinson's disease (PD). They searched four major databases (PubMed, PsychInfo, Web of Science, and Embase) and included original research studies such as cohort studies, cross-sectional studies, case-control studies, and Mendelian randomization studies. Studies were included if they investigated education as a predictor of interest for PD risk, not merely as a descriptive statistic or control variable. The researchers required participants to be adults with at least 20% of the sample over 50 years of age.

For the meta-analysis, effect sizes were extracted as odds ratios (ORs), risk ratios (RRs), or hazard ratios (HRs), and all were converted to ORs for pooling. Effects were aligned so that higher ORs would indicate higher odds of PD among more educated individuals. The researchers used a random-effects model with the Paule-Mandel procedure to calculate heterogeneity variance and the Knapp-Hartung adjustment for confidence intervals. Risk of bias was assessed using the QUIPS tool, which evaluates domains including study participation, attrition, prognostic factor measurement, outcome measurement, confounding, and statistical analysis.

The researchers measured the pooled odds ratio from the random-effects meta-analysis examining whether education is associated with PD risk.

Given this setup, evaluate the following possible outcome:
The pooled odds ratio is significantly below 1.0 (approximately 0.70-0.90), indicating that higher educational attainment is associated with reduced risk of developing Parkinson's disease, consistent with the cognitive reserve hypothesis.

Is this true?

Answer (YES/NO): NO